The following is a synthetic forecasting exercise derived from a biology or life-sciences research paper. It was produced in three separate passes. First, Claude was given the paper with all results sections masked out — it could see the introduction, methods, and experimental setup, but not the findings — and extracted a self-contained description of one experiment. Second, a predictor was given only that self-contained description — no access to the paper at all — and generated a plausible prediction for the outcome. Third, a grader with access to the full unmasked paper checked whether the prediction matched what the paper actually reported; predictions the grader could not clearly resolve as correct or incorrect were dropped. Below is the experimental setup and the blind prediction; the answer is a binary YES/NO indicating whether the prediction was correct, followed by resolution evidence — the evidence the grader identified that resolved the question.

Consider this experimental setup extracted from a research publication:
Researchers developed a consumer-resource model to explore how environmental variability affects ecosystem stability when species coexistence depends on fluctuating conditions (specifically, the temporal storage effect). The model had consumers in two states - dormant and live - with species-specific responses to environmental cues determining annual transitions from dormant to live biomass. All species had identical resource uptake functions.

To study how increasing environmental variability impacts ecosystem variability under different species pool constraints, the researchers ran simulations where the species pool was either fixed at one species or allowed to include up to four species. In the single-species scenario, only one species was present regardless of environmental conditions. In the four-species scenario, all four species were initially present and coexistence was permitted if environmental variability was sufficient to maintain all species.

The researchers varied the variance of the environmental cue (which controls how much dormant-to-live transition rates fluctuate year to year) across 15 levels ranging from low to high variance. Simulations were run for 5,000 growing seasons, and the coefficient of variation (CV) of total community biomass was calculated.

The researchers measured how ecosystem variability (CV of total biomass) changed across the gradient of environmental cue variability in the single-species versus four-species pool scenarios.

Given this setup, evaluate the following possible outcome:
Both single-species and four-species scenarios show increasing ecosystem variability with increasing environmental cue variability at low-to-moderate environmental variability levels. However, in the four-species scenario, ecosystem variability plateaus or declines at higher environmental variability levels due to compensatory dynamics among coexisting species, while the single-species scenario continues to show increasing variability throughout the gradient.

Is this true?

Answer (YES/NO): NO